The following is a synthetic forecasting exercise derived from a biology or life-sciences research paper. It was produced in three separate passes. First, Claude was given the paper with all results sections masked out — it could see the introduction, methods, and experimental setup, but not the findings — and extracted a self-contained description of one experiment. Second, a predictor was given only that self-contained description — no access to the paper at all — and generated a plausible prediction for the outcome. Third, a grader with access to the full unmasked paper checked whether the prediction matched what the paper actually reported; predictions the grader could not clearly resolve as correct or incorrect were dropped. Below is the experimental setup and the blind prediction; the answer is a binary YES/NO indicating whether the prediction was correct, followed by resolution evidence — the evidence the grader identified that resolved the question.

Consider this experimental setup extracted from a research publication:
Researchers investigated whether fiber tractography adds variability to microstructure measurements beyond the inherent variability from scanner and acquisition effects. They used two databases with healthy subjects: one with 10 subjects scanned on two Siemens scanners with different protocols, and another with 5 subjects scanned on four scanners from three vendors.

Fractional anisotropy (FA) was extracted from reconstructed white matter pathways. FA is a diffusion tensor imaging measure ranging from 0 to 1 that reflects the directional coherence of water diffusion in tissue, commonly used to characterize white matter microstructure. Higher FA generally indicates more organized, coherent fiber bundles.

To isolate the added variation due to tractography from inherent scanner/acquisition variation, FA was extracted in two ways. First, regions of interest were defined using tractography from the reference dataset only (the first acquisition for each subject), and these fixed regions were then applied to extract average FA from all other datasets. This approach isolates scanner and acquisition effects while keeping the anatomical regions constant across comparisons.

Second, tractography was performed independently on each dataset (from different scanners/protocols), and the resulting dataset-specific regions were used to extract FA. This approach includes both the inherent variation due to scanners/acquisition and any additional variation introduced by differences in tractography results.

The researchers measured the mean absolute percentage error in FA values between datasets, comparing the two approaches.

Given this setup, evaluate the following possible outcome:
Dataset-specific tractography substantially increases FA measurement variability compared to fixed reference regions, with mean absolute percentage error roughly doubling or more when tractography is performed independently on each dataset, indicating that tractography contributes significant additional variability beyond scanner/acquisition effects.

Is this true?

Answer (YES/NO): NO